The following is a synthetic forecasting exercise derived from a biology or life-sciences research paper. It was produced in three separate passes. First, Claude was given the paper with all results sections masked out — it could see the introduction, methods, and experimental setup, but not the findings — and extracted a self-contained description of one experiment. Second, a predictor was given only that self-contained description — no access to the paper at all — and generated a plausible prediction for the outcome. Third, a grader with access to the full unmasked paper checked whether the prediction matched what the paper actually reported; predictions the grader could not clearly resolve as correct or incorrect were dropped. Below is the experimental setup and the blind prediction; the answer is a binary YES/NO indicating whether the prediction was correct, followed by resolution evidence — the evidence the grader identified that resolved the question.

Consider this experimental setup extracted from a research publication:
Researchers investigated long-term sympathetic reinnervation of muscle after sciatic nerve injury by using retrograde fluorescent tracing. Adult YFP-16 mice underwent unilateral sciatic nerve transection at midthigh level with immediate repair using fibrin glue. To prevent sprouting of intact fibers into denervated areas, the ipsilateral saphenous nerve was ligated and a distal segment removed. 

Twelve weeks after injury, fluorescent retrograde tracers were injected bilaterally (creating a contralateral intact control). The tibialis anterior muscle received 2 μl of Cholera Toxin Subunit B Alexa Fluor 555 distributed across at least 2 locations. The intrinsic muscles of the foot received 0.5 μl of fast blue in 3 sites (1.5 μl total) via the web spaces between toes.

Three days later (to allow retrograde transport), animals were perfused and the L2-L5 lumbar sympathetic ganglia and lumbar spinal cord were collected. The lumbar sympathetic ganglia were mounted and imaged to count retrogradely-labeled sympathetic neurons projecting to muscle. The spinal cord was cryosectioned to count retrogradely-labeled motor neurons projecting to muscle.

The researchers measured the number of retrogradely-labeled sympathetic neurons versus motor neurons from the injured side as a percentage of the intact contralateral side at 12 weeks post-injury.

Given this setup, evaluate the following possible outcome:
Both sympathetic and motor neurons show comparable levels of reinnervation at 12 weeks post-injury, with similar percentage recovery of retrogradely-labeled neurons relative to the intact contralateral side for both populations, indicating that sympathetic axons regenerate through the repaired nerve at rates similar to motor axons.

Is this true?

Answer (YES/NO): NO